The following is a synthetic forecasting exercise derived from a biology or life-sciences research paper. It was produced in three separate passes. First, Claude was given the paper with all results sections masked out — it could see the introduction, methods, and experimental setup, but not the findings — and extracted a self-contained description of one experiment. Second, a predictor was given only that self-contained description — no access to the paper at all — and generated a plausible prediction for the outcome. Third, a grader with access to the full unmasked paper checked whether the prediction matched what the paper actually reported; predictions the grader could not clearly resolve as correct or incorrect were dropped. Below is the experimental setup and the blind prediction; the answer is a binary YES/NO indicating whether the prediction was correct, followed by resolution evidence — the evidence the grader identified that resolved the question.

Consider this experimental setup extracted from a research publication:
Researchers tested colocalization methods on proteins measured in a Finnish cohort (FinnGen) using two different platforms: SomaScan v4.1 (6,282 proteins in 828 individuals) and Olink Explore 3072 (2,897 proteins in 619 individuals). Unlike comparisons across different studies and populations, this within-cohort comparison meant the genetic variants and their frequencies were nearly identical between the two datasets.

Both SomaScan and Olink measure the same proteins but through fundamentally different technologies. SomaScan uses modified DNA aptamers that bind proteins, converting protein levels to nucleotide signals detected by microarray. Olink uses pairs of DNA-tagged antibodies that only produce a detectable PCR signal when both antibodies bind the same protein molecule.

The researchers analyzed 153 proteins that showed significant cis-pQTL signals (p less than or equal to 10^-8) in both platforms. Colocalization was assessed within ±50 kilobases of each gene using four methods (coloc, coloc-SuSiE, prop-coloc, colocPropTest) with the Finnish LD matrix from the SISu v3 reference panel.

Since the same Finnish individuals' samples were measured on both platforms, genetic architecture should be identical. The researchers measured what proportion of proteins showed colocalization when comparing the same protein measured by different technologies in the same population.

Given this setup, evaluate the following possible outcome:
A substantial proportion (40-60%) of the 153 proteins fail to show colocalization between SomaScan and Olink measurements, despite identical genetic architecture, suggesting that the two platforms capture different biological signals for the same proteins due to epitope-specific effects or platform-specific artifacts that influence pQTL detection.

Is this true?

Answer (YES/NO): NO